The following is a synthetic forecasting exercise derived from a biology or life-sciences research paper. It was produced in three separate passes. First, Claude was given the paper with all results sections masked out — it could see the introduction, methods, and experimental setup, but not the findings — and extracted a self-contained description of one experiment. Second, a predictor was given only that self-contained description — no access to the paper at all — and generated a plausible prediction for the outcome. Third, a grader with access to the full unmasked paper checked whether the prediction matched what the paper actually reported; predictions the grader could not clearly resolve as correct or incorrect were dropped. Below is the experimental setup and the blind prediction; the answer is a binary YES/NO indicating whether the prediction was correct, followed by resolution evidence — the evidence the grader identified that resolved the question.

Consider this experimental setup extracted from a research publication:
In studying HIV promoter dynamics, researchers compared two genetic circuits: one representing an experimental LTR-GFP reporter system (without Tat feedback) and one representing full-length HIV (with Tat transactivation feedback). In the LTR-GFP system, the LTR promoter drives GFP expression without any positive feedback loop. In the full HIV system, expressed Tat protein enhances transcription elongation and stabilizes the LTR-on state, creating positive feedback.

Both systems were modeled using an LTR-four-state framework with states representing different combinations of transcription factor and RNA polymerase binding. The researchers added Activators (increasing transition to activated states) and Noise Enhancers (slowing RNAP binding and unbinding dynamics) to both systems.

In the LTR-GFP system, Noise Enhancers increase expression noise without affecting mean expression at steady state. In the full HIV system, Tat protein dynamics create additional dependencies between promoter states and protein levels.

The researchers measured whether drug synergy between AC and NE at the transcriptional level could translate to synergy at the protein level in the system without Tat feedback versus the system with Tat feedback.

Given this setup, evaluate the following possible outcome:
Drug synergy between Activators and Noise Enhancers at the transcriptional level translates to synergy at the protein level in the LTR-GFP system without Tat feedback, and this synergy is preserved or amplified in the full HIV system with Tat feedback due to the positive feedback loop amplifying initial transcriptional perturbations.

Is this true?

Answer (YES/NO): NO